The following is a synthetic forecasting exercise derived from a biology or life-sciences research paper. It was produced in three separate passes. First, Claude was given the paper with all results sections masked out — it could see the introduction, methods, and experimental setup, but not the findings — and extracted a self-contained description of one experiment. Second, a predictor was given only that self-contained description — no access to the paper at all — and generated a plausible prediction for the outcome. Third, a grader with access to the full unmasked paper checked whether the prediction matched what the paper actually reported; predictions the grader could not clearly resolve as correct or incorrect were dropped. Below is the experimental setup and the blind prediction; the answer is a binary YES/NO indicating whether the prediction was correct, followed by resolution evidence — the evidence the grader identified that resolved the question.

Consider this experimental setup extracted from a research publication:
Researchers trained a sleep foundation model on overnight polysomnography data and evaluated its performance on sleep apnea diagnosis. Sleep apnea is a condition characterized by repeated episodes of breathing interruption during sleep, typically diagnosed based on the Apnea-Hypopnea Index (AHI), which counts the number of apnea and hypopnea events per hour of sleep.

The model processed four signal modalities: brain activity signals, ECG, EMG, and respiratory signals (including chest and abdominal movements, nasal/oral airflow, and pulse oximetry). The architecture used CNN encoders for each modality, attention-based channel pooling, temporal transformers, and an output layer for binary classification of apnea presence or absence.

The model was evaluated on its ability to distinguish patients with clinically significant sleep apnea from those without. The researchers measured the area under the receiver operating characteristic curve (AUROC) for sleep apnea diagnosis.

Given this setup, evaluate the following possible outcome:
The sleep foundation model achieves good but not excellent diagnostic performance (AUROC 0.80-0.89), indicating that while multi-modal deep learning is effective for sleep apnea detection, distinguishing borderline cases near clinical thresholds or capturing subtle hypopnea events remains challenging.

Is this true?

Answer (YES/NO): NO